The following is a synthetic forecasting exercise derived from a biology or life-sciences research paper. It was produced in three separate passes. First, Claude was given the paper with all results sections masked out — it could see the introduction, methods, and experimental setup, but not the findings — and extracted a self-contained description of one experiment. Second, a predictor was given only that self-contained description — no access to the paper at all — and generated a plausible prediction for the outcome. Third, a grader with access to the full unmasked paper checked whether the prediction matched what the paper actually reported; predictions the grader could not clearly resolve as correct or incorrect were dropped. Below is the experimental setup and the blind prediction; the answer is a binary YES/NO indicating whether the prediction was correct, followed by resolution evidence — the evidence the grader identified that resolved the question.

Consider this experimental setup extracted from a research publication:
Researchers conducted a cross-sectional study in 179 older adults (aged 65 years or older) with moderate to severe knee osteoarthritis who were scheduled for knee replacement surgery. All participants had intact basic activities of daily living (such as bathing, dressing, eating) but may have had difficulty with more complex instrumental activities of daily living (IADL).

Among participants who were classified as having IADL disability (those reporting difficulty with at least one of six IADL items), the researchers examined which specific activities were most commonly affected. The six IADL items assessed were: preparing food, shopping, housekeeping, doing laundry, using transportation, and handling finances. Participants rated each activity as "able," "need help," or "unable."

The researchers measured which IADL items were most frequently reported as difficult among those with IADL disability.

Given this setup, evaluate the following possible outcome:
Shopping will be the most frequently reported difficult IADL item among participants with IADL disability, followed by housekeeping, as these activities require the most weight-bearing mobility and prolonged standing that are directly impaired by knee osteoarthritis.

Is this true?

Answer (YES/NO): NO